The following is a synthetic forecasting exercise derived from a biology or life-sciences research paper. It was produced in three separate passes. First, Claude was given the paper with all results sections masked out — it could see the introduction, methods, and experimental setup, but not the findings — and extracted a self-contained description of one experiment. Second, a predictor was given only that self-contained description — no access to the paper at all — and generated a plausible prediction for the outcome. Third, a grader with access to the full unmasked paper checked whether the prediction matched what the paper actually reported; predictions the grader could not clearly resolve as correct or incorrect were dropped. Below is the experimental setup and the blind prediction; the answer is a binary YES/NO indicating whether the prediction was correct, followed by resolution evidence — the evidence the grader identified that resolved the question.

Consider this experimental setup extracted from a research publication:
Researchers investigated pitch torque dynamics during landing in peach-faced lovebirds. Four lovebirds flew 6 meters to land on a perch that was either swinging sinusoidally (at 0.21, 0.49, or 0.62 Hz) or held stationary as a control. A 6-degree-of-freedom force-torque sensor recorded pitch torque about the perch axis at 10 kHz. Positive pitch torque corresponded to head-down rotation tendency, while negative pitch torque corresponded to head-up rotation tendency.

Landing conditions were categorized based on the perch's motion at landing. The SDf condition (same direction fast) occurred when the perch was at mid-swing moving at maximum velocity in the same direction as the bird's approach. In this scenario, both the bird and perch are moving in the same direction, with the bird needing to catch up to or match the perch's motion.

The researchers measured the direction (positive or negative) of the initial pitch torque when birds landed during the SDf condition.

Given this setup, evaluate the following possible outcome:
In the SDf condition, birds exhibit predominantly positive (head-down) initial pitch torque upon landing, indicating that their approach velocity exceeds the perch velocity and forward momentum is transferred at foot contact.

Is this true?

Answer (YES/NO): NO